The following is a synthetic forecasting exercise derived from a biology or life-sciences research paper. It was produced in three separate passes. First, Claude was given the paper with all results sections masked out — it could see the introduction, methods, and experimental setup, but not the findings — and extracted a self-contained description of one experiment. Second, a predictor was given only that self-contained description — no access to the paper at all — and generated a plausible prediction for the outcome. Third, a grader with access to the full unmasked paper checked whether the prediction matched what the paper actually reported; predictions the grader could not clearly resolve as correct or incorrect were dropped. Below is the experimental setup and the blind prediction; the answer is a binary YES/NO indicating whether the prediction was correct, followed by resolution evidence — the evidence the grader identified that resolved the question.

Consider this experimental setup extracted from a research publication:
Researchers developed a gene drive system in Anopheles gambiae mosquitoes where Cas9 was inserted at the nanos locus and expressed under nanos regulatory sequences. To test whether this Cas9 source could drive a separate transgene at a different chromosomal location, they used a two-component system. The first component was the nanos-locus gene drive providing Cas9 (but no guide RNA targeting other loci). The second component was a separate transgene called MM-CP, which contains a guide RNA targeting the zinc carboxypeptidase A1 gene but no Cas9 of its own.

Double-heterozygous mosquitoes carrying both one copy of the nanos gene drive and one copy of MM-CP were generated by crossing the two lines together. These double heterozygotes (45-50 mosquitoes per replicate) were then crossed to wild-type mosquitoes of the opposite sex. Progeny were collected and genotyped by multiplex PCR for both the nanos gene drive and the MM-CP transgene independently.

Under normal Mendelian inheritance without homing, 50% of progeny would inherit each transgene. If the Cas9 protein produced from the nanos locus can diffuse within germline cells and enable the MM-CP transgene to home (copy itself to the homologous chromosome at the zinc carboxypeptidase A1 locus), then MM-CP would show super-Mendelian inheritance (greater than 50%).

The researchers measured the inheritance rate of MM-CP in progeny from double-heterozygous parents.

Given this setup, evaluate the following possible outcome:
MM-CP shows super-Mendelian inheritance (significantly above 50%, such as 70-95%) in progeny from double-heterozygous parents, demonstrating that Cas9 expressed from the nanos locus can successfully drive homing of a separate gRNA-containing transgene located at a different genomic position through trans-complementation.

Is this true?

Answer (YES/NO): YES